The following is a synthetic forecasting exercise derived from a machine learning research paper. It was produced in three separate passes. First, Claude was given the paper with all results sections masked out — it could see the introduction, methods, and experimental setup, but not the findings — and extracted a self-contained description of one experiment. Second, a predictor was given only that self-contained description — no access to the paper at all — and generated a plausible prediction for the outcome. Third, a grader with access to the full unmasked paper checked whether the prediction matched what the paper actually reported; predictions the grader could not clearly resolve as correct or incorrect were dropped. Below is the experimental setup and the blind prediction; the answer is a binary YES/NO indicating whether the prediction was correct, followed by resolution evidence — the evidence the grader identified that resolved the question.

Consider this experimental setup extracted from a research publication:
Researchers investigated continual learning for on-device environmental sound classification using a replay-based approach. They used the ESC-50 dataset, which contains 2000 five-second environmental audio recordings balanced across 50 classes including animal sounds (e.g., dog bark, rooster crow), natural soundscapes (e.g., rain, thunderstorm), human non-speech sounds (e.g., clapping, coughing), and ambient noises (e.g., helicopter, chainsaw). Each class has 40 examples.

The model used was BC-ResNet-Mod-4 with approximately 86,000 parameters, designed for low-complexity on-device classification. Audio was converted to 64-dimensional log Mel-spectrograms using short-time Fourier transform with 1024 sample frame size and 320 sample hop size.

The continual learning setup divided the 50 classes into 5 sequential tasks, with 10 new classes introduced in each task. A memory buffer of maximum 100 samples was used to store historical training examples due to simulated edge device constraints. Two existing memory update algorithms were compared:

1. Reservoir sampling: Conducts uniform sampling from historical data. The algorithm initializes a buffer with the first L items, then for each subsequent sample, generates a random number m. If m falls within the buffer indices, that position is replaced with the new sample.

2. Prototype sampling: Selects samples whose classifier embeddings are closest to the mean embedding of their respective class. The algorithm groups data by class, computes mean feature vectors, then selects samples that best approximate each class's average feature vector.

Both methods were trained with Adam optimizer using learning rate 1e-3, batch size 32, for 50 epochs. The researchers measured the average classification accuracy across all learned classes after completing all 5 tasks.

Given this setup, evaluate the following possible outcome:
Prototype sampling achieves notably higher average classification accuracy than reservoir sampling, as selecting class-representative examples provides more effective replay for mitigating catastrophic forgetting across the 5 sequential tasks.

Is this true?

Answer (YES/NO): YES